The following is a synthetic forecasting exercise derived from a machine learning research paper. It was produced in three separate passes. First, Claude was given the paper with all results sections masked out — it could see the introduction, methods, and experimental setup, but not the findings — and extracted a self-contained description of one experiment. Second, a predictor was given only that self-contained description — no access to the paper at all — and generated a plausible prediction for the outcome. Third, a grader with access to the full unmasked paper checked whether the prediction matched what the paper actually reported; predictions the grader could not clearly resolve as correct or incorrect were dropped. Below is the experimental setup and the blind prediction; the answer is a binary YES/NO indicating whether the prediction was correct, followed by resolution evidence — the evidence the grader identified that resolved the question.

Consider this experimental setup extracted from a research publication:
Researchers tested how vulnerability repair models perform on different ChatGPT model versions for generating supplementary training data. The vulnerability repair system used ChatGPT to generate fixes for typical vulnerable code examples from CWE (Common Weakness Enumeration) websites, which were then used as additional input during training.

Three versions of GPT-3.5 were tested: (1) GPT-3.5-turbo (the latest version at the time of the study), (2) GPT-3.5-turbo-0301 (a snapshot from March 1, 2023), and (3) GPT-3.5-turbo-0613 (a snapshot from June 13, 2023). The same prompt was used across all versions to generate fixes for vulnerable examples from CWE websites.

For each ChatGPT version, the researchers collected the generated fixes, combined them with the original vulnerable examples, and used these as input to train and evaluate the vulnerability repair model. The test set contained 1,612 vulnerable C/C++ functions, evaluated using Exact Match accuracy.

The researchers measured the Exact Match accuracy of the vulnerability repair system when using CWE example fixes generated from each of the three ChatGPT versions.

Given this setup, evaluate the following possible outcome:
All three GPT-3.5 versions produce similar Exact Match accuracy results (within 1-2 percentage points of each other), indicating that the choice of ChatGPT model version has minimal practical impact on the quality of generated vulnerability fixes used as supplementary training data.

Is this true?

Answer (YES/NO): YES